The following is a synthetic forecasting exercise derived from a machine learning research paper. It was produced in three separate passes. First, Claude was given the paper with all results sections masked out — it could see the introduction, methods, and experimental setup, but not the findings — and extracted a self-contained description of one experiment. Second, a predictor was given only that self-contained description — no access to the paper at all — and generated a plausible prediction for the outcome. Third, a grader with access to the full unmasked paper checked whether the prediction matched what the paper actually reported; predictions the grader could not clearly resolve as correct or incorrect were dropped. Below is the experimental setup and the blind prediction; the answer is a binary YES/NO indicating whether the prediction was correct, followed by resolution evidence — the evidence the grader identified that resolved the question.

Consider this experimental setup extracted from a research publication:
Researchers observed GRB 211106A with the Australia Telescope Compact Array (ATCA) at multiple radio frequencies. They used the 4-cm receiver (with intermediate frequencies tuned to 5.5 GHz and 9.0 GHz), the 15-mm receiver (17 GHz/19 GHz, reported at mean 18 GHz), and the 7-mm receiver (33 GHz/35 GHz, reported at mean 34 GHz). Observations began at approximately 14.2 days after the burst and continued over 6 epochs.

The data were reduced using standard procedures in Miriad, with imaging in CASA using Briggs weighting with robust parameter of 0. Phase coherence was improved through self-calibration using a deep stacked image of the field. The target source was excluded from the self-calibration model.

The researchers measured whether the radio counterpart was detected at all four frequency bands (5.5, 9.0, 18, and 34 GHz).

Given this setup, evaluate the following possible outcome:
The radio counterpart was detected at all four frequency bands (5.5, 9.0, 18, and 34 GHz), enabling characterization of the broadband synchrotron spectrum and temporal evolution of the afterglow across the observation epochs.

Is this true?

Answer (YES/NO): NO